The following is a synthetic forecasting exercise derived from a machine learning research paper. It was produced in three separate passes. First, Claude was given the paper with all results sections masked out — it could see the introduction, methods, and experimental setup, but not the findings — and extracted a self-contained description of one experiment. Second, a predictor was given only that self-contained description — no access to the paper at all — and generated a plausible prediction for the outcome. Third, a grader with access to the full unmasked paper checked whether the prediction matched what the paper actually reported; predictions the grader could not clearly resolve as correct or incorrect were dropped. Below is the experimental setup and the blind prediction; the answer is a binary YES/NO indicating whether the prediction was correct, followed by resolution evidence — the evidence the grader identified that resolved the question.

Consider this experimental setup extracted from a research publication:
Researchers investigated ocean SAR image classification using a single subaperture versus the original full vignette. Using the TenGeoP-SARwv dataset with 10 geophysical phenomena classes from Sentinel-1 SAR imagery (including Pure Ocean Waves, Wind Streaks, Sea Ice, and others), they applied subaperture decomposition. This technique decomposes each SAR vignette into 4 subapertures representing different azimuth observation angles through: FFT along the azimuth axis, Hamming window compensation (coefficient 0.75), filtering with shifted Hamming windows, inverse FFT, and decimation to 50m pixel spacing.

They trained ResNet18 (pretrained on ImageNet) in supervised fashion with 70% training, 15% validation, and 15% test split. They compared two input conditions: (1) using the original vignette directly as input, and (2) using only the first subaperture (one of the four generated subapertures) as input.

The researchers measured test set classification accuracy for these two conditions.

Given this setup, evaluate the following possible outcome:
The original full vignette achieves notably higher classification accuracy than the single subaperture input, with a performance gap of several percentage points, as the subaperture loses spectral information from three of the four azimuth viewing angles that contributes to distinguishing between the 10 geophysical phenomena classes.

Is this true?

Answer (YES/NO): YES